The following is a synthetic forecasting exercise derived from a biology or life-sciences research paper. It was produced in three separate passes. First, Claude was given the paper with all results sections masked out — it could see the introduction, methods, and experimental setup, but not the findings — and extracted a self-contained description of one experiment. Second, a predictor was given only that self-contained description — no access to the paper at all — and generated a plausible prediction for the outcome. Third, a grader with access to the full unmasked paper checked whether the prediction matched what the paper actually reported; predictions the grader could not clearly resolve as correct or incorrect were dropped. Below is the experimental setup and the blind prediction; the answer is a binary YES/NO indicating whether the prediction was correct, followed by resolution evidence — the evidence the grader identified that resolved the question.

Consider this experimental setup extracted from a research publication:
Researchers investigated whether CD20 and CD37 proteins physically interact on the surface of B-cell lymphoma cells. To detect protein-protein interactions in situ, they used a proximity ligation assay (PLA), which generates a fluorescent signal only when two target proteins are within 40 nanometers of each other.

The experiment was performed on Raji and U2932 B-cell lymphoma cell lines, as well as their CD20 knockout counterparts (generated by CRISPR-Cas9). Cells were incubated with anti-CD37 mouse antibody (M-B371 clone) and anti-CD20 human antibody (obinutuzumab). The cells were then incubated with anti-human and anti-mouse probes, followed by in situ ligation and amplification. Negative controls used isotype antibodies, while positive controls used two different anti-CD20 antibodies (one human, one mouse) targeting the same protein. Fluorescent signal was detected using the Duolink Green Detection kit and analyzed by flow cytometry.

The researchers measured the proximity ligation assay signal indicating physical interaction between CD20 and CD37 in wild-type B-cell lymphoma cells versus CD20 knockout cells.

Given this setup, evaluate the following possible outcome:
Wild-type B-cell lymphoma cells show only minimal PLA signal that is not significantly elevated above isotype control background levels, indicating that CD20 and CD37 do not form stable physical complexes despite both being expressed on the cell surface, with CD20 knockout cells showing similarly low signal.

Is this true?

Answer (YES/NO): NO